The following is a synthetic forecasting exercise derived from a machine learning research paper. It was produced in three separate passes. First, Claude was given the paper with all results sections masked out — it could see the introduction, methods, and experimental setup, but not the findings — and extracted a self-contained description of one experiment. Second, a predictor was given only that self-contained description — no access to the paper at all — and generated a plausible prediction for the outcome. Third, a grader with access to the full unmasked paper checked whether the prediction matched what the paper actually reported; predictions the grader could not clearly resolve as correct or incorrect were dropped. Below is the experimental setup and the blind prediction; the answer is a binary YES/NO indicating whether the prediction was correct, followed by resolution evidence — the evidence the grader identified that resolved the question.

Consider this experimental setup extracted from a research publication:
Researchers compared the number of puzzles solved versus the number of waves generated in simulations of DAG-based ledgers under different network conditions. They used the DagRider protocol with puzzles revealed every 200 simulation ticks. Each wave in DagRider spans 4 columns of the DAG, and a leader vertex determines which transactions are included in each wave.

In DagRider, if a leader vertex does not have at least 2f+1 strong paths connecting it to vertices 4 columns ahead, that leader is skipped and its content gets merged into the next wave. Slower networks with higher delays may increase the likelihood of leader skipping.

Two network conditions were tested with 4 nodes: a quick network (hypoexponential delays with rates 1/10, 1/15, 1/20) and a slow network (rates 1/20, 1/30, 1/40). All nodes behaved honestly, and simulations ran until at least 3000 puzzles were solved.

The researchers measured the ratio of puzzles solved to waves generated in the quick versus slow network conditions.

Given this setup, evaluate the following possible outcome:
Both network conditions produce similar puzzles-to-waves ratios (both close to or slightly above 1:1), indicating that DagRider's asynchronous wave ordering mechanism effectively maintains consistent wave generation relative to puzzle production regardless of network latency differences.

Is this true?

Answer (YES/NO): NO